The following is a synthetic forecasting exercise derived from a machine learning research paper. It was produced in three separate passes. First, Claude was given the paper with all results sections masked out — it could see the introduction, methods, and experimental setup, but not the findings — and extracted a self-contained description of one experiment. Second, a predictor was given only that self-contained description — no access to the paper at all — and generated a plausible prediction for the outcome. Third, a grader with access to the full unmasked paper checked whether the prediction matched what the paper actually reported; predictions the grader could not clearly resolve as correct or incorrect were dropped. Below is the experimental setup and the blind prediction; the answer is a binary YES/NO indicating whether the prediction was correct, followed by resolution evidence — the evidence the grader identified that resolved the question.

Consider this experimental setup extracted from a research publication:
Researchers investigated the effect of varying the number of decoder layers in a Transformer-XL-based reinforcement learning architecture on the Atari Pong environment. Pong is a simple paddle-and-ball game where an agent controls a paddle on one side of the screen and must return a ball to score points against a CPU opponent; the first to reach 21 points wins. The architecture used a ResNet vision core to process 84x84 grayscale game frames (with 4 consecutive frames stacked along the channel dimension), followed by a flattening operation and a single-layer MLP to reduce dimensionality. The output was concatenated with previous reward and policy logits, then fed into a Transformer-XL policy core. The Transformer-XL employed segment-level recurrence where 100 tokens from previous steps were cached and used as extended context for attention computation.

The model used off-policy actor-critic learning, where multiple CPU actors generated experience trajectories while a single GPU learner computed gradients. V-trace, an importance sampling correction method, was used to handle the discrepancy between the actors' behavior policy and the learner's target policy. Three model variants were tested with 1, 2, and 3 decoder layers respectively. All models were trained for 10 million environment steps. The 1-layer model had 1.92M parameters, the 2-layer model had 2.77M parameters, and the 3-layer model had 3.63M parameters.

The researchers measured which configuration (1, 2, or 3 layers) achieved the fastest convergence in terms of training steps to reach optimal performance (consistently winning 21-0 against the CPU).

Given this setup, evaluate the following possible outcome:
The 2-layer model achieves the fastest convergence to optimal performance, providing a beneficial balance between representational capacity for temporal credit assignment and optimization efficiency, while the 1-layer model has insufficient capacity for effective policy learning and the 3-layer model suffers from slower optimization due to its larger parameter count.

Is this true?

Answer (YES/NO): NO